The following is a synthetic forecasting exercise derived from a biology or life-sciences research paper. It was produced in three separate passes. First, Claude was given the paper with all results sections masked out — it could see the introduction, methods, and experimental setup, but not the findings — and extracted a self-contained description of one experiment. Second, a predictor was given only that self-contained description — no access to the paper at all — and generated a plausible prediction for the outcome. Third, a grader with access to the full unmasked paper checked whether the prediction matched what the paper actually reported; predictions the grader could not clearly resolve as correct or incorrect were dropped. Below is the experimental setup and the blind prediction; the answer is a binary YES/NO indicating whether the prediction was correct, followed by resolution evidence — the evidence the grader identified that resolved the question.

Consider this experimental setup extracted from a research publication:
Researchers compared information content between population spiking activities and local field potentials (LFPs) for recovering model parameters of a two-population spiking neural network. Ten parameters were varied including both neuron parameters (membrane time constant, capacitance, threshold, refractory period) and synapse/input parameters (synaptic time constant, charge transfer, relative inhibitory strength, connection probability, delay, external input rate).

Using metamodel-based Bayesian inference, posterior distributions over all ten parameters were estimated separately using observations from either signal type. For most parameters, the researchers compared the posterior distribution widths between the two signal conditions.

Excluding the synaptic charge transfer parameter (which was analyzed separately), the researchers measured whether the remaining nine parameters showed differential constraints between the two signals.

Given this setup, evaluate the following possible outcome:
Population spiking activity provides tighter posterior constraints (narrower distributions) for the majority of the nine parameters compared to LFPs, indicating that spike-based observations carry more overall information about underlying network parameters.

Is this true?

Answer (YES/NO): NO